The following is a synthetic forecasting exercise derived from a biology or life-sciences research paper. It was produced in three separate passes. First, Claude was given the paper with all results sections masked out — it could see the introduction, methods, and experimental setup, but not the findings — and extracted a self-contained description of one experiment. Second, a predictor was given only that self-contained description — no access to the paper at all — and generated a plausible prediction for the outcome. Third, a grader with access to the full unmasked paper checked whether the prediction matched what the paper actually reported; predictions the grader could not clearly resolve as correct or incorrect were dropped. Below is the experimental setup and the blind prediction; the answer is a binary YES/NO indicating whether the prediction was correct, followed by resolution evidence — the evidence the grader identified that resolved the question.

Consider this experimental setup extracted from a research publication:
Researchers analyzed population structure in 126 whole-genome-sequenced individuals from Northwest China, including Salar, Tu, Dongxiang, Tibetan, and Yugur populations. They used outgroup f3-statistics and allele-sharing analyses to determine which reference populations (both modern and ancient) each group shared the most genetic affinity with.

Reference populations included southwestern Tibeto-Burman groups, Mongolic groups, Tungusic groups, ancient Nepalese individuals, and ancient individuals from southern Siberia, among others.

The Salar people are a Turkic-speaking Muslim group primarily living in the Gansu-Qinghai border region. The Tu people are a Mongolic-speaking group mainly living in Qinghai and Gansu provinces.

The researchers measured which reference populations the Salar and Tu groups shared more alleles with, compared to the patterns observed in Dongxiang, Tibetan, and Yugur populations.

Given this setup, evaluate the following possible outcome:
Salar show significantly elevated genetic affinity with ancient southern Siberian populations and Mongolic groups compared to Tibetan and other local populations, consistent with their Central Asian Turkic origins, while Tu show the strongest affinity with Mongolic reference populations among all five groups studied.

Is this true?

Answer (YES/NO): NO